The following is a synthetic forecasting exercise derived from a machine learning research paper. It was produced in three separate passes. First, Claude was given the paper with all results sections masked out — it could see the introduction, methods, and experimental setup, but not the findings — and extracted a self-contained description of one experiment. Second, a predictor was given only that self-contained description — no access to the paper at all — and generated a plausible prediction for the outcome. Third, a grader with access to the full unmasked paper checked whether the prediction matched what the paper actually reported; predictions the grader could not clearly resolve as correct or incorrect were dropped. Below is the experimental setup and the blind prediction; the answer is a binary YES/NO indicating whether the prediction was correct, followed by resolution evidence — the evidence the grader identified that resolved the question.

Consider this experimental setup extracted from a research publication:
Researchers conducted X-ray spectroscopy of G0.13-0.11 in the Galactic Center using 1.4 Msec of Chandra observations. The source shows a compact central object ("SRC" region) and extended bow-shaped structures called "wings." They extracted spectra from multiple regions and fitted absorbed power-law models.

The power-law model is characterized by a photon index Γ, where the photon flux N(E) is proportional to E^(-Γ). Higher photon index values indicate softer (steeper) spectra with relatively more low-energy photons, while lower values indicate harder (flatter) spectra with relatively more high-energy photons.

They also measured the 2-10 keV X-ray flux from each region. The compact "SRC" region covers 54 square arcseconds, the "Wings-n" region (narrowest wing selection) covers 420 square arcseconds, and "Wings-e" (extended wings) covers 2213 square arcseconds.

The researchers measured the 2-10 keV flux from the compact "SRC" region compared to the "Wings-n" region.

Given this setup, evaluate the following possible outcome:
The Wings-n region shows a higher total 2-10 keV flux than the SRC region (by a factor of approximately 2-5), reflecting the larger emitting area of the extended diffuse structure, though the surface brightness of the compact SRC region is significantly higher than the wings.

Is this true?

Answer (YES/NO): NO